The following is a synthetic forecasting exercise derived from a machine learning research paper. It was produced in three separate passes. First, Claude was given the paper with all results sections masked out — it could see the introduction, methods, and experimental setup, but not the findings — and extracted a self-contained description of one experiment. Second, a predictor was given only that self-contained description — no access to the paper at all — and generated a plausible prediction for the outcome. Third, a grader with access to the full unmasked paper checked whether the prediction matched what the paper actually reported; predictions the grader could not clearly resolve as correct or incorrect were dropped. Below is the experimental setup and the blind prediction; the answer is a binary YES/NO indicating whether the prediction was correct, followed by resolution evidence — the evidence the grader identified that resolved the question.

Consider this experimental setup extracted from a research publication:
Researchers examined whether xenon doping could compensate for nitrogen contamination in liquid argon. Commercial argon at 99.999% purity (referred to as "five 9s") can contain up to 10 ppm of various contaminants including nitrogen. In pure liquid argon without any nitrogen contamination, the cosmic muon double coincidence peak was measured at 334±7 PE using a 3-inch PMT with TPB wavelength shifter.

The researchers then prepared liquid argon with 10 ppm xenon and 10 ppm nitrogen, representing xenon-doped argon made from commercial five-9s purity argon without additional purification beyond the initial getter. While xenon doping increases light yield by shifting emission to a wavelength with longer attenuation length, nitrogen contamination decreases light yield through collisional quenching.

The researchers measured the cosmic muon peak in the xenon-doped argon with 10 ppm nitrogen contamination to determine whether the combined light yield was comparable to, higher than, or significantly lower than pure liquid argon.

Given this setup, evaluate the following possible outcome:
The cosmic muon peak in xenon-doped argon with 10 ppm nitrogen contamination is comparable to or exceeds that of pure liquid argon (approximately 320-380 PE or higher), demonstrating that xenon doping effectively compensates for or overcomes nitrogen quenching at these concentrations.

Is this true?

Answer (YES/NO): NO